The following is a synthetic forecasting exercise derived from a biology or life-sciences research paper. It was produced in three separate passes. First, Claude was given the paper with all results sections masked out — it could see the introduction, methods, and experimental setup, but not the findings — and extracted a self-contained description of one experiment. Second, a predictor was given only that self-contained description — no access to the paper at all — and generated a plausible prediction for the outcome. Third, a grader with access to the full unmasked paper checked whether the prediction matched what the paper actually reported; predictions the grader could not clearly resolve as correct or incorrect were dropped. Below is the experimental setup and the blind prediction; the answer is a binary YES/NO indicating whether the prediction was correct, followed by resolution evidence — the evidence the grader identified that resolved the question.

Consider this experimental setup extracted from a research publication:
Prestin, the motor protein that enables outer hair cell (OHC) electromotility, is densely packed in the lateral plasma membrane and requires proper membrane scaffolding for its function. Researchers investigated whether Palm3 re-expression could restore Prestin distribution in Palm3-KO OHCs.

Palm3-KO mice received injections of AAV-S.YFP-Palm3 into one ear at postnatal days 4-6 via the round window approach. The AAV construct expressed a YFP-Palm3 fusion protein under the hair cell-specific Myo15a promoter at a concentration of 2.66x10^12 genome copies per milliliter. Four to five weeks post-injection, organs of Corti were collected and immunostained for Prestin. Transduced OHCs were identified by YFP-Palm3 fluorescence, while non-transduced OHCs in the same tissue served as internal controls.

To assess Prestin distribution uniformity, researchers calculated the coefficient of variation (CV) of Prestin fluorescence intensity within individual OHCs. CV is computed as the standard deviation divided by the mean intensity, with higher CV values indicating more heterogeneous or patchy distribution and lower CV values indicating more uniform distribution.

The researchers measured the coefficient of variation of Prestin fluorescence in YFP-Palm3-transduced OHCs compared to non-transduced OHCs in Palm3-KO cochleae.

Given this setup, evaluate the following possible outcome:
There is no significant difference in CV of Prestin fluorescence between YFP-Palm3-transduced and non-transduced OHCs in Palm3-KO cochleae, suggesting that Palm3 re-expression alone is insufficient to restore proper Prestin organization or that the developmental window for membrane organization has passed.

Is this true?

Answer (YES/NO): NO